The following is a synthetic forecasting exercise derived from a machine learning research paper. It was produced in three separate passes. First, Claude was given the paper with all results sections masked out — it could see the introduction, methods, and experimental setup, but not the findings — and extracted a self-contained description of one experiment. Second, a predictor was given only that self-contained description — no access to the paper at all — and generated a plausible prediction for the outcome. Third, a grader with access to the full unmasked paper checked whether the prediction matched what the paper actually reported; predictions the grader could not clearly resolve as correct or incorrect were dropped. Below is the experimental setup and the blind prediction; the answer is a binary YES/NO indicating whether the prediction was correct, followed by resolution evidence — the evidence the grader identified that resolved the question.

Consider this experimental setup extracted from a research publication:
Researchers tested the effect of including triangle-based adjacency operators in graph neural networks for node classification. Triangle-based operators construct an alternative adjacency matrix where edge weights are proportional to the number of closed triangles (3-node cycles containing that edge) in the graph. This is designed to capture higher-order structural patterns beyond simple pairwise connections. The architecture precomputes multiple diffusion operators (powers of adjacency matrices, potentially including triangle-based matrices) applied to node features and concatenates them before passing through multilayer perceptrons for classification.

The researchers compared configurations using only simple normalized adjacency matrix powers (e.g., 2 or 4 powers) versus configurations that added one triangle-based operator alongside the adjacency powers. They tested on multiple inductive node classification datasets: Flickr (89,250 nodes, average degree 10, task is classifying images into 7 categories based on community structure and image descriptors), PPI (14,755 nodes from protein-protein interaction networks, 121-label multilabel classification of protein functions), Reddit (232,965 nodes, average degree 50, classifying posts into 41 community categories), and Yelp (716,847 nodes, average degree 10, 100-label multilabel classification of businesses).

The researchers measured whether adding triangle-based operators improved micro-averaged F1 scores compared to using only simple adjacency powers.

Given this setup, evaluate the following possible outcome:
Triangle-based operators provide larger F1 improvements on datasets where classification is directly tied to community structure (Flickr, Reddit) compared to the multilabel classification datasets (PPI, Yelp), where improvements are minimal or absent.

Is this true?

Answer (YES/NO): NO